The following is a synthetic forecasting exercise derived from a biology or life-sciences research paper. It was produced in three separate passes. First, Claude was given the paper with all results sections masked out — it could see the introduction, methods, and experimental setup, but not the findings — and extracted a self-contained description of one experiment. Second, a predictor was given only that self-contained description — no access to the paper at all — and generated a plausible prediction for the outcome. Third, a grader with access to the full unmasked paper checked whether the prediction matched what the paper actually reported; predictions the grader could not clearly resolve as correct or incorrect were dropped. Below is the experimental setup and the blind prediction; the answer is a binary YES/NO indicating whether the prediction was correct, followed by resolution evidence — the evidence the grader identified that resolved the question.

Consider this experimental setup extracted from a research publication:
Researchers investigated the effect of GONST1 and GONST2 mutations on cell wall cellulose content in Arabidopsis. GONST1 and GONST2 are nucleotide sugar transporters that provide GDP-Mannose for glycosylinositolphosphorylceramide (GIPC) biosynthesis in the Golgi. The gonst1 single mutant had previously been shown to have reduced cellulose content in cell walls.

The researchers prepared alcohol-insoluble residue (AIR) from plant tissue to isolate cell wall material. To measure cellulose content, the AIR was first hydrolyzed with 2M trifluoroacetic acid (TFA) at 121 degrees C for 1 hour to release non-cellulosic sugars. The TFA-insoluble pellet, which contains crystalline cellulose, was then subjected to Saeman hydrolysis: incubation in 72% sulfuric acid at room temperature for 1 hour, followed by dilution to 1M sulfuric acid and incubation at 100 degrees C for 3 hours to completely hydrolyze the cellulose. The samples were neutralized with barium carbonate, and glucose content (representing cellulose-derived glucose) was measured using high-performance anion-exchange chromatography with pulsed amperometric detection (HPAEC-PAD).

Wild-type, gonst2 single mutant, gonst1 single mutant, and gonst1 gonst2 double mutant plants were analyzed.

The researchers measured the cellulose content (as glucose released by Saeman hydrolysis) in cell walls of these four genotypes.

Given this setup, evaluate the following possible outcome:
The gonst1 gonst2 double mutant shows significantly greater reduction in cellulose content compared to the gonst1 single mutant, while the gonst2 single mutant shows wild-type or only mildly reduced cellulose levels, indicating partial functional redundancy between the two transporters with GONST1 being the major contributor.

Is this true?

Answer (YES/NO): YES